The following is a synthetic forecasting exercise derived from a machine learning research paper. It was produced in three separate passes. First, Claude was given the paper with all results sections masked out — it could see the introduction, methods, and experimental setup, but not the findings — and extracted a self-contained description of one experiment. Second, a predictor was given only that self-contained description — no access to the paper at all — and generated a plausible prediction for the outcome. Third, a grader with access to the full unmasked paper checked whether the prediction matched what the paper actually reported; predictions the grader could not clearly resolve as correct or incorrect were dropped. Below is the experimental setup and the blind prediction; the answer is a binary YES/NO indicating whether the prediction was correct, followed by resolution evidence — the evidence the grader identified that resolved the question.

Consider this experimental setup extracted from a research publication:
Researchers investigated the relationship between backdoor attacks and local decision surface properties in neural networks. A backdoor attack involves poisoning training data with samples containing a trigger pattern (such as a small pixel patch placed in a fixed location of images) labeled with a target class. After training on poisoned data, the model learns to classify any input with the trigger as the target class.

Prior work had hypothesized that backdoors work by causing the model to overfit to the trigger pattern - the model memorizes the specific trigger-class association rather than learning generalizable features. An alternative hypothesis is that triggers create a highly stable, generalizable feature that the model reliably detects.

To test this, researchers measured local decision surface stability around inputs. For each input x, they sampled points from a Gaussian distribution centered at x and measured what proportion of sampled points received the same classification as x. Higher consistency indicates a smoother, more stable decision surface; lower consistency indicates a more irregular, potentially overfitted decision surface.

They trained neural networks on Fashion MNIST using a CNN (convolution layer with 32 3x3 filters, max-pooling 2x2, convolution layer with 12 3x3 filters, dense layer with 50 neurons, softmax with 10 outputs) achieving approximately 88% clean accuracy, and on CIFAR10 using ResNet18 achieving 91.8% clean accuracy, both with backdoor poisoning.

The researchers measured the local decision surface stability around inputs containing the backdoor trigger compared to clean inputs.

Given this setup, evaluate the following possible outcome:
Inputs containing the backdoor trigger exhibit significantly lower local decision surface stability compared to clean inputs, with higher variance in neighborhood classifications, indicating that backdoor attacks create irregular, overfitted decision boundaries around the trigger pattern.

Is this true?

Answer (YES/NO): NO